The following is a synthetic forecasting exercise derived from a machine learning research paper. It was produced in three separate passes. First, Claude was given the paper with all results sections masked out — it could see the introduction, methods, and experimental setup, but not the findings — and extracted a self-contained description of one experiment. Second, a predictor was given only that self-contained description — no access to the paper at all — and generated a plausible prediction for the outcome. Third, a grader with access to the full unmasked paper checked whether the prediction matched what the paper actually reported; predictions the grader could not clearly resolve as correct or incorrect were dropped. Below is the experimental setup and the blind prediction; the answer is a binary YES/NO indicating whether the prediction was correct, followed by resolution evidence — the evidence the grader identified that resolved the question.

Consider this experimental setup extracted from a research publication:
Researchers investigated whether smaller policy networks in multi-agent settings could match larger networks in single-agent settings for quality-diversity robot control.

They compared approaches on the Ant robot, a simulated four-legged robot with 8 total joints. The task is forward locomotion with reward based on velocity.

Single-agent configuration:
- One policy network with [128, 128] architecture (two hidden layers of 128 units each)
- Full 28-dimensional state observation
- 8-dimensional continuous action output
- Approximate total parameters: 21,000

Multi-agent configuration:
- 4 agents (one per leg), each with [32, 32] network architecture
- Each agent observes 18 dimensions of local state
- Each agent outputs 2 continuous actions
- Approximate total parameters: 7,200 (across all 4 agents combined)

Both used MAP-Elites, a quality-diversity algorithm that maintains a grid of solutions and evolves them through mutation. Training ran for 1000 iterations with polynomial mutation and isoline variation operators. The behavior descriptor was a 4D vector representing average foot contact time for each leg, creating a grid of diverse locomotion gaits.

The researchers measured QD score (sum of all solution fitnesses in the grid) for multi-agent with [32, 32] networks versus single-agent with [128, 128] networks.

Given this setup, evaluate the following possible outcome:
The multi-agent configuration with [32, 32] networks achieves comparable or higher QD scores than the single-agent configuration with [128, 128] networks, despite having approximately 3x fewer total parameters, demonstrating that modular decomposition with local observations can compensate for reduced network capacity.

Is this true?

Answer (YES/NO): YES